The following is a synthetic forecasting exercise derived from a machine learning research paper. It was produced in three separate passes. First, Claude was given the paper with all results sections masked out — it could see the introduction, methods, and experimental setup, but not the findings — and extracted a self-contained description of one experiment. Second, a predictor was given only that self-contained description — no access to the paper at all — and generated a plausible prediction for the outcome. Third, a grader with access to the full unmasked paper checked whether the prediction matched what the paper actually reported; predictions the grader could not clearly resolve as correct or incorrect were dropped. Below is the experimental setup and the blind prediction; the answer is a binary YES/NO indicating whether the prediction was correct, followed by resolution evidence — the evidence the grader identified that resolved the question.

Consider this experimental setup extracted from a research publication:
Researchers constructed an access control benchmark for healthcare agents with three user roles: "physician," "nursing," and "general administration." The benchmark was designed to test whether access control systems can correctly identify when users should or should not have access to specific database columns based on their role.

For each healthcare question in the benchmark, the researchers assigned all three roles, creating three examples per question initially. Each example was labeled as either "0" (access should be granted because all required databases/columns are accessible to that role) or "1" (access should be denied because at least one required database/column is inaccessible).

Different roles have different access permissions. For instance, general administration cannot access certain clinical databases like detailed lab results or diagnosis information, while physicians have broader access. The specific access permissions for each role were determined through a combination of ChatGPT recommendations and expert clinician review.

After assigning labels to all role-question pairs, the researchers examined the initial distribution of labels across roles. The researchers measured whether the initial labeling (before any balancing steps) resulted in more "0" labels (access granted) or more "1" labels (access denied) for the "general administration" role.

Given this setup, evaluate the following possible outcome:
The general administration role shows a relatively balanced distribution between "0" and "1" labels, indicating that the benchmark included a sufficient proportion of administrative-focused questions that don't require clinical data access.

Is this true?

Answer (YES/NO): NO